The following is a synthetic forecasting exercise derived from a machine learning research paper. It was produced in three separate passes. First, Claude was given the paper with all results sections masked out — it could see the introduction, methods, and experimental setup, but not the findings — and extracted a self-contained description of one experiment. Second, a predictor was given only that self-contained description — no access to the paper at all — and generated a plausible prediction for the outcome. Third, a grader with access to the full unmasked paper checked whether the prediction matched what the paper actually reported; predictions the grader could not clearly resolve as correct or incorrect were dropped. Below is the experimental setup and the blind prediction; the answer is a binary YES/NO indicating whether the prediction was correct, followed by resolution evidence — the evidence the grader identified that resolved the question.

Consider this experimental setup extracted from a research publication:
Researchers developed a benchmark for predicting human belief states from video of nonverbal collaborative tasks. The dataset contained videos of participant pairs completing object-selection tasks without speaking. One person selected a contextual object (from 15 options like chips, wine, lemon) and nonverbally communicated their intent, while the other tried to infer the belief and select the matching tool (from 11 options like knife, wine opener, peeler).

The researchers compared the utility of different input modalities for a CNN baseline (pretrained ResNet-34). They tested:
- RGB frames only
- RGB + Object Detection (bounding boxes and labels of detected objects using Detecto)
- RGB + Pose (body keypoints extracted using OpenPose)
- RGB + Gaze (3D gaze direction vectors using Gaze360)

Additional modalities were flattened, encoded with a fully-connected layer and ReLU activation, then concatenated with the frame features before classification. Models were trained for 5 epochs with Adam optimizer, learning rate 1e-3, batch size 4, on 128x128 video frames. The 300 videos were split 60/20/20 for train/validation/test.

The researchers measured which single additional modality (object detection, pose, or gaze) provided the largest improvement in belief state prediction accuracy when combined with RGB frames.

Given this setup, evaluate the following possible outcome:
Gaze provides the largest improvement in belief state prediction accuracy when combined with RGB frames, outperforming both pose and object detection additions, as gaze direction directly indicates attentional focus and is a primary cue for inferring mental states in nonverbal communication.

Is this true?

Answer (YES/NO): NO